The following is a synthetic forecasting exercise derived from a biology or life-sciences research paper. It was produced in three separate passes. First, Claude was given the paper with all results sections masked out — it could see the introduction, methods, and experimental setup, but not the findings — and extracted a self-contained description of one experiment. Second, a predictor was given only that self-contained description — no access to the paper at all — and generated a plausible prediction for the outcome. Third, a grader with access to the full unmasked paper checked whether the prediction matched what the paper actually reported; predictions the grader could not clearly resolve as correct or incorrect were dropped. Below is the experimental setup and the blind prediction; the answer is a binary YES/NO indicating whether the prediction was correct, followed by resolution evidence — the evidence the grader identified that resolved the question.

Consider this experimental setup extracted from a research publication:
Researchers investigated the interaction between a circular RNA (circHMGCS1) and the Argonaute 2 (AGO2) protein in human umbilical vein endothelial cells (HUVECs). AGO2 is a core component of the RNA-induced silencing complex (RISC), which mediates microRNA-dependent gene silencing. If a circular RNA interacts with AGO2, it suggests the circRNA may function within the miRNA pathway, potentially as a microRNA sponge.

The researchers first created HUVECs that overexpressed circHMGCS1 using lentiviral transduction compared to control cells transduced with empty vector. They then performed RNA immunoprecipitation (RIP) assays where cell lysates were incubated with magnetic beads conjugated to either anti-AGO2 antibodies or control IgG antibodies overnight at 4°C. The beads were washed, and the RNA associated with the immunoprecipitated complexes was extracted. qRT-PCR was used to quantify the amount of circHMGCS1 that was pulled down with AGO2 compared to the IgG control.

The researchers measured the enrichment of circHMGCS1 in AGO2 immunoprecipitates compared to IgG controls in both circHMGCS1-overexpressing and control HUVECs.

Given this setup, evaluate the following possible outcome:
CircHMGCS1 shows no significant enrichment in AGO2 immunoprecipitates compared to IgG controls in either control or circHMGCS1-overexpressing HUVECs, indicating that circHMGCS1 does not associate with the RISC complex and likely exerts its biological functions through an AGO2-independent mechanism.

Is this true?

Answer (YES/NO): NO